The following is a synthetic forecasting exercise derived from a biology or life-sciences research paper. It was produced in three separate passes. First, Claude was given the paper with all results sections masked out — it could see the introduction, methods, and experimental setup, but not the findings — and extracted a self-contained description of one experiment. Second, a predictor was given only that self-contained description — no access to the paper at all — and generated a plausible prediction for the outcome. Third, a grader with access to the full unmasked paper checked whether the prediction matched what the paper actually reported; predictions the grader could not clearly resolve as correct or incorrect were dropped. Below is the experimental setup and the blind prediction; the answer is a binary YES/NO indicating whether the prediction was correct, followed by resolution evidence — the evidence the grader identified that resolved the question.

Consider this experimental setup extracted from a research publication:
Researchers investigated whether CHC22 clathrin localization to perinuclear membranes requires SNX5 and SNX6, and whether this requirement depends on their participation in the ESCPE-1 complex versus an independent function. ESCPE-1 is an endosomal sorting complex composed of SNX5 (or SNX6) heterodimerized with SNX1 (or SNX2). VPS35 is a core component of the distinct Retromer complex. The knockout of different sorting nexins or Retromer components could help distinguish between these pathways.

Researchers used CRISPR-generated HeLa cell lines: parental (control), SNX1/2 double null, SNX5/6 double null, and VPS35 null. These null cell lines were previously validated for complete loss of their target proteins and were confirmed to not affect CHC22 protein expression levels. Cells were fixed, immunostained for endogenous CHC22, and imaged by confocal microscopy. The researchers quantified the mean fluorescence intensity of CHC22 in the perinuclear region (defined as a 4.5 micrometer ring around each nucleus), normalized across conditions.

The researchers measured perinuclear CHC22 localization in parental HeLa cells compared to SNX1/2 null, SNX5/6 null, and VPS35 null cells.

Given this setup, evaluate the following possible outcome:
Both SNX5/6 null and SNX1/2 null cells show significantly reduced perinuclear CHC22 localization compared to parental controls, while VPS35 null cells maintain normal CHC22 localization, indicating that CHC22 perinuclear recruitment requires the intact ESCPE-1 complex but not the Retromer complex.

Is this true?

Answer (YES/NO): NO